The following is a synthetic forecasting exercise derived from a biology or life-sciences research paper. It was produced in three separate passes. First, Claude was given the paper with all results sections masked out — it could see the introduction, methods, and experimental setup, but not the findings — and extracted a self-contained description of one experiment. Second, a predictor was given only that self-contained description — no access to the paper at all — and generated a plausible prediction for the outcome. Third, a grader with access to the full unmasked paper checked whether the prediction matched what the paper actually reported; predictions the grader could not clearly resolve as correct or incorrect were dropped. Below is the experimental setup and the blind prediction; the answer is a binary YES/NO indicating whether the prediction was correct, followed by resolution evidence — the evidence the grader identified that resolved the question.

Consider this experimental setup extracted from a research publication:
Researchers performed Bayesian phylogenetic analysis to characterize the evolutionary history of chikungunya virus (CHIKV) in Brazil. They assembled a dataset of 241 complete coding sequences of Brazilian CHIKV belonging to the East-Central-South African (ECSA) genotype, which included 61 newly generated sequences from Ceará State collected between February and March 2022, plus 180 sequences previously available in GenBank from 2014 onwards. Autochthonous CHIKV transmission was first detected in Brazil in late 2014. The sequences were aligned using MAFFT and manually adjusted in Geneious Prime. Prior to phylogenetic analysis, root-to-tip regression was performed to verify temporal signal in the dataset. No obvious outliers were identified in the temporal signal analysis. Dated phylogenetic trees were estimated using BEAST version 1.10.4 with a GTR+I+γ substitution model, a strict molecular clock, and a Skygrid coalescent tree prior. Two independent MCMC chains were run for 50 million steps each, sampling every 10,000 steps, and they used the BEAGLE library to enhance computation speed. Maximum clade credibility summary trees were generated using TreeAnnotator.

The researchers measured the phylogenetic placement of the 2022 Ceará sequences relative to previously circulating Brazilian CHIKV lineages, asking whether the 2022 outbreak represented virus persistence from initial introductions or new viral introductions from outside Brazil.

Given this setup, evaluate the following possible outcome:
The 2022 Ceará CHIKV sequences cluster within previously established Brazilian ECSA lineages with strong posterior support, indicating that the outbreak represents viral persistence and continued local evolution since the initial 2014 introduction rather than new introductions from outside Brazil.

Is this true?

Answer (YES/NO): YES